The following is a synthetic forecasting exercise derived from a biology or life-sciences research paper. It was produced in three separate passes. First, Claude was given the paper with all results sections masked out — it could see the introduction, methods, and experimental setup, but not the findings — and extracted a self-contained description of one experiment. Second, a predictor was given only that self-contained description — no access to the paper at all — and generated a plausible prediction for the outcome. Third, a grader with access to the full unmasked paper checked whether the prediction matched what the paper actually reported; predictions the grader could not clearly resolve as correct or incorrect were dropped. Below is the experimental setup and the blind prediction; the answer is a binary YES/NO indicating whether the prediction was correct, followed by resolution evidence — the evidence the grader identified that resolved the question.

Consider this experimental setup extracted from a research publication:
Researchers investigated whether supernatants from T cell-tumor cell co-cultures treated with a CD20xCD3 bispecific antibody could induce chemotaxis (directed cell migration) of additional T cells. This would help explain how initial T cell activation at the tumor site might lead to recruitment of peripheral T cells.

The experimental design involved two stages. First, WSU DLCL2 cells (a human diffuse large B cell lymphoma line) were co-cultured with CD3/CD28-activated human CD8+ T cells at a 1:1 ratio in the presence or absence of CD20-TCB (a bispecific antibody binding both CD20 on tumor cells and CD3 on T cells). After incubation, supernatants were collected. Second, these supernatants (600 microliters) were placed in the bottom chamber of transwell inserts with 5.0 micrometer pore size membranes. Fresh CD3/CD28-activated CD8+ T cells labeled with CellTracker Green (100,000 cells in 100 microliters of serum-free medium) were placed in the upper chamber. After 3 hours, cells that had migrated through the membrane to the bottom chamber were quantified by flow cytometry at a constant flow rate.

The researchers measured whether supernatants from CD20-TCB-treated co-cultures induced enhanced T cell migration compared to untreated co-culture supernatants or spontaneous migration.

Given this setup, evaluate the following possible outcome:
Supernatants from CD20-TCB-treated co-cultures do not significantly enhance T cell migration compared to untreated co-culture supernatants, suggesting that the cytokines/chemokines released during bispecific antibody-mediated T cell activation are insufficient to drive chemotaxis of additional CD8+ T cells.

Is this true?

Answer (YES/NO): NO